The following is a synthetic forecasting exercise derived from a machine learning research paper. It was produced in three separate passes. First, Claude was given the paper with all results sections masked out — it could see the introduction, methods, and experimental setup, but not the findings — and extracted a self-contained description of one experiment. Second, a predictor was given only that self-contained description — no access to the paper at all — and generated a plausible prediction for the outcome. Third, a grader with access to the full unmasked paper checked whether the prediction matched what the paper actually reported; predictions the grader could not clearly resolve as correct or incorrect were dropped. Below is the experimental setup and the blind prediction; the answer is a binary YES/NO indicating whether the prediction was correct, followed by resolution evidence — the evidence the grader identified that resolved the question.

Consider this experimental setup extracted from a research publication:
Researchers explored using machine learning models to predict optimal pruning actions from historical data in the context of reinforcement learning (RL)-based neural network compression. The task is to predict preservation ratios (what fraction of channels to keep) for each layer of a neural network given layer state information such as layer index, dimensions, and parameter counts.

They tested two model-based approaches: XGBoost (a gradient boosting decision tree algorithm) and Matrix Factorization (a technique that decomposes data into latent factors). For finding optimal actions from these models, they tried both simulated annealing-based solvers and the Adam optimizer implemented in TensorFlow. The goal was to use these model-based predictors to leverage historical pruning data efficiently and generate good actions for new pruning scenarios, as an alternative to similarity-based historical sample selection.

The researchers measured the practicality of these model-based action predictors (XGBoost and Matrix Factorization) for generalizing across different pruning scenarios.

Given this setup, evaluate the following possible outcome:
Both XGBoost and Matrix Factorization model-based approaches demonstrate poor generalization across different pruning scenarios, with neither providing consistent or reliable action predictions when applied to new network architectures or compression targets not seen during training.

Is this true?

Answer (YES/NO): YES